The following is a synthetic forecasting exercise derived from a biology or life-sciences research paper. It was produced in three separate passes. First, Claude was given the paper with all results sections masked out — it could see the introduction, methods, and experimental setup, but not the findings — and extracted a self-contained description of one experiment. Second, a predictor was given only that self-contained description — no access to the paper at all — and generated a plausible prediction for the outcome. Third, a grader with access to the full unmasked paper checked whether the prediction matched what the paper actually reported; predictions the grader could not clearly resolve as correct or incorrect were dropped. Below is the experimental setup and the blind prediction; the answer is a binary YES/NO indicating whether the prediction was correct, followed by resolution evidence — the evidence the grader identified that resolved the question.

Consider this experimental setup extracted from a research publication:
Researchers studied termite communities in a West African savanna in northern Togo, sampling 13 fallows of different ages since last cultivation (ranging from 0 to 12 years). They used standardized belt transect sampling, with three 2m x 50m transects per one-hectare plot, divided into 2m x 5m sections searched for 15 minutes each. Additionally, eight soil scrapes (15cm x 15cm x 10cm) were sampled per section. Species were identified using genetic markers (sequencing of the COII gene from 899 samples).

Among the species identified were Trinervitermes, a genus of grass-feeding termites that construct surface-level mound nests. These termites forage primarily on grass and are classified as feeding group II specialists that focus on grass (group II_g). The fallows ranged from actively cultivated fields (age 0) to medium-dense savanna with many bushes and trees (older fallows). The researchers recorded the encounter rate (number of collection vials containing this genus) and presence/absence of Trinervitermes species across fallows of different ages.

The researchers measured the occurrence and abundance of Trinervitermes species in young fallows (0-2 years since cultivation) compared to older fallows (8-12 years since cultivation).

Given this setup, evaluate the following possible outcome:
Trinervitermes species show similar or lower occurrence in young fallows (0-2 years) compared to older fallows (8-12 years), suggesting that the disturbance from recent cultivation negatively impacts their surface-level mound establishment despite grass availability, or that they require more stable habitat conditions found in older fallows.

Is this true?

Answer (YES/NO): YES